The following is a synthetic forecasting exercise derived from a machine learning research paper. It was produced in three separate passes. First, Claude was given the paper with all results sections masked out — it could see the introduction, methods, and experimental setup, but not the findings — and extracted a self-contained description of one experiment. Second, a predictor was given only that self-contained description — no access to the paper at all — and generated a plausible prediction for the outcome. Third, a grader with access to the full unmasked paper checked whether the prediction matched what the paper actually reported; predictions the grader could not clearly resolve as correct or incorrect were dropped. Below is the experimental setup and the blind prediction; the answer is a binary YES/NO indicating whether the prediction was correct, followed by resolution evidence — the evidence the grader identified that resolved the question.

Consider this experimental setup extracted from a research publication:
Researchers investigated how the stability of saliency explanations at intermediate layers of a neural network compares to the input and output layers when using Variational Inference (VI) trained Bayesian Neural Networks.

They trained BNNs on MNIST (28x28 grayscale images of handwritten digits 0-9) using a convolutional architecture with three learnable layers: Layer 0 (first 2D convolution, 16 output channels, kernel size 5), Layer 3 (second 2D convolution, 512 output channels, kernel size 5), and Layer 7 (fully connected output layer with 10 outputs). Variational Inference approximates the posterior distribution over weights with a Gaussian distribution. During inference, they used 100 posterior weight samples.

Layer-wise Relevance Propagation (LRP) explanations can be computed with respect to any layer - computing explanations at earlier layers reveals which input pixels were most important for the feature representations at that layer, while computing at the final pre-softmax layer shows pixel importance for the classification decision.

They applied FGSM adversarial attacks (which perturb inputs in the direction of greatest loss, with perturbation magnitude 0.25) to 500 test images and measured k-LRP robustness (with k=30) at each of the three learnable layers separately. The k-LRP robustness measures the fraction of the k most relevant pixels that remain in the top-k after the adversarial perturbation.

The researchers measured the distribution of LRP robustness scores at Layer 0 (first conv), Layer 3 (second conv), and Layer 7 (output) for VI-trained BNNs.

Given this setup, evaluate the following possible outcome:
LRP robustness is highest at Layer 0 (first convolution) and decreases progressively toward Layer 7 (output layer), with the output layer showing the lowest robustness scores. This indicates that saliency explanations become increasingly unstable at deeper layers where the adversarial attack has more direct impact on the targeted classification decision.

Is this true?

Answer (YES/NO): NO